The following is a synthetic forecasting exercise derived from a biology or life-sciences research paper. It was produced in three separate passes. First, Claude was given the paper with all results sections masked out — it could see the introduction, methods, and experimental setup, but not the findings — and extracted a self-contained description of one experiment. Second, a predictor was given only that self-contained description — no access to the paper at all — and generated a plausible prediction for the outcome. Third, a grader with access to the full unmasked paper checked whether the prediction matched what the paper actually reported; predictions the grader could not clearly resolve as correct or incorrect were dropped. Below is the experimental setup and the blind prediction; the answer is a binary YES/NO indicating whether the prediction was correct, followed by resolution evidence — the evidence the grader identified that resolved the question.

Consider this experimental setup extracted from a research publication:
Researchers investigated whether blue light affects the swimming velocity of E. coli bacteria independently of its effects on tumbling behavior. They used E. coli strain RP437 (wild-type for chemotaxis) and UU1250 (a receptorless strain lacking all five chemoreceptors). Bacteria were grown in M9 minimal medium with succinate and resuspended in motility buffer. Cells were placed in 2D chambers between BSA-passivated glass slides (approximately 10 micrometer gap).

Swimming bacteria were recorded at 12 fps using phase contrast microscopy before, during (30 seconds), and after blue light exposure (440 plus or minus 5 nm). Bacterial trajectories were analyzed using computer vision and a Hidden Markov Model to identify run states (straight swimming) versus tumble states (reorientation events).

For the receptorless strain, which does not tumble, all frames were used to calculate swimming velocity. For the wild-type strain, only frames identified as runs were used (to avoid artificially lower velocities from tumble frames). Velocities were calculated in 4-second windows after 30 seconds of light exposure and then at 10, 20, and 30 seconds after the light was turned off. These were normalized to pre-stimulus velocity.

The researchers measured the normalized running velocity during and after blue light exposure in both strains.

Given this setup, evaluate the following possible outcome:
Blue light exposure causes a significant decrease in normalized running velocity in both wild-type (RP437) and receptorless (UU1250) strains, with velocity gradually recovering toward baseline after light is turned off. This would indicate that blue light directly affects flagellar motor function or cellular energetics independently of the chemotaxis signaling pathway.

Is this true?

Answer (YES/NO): YES